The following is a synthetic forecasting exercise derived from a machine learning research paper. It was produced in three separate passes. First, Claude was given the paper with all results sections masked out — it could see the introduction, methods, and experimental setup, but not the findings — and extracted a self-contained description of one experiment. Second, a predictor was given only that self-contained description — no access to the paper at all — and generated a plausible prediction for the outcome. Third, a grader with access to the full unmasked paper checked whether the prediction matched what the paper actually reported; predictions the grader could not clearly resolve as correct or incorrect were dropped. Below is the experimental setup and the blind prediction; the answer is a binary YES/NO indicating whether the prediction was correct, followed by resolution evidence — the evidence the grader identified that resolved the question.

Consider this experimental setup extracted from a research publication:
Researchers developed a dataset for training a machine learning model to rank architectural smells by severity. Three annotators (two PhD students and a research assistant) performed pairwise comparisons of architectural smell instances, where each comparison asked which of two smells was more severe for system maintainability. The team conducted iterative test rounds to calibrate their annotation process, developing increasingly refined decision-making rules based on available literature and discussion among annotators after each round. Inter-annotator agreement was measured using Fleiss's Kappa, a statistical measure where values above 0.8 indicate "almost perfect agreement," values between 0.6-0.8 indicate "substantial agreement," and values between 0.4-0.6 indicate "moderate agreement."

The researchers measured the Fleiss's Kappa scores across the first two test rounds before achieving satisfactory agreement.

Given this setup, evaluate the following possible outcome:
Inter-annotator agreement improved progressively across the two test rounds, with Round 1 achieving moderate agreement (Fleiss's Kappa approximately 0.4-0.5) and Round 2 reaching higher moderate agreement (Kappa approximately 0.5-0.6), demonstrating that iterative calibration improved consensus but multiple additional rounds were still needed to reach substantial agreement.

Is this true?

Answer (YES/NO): NO